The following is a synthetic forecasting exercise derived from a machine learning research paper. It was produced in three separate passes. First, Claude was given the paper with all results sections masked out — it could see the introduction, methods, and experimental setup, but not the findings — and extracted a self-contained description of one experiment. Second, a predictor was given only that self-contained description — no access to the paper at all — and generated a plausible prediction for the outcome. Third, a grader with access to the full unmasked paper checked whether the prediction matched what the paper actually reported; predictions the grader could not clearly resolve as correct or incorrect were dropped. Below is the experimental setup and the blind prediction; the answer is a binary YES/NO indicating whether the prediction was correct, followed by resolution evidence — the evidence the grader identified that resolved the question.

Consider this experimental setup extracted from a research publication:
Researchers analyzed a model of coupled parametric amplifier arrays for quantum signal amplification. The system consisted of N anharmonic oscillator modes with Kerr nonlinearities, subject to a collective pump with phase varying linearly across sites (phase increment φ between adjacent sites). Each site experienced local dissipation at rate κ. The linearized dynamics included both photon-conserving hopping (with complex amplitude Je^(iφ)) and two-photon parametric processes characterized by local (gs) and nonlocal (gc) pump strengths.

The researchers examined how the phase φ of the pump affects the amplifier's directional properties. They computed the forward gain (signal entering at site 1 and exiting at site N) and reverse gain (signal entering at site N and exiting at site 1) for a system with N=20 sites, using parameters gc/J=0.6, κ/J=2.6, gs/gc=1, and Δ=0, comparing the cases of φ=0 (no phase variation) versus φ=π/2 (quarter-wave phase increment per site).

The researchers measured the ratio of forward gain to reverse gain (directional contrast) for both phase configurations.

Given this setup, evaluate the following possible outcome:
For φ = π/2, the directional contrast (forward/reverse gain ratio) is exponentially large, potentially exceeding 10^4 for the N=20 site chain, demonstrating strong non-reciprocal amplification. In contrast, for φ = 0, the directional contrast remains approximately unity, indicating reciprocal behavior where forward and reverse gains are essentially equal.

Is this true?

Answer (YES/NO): YES